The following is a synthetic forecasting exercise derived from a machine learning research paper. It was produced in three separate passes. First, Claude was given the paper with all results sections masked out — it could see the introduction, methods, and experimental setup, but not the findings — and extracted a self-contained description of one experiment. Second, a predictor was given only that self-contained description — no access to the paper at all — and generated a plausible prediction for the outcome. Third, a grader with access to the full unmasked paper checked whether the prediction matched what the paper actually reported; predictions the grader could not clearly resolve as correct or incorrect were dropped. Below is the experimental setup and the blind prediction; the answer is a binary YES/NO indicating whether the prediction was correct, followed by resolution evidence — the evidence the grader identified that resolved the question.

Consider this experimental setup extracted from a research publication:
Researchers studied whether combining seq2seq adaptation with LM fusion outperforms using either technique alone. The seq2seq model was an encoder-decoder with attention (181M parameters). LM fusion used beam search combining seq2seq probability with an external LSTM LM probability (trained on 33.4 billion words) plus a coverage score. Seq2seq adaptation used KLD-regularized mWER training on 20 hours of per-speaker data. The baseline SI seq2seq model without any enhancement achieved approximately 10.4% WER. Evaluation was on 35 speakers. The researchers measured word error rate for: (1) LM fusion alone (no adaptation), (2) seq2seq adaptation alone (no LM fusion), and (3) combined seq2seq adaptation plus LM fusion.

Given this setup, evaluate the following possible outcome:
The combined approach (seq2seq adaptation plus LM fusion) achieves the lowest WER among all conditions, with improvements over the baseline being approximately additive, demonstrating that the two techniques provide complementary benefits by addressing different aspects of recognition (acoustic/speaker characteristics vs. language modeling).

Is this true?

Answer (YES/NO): NO